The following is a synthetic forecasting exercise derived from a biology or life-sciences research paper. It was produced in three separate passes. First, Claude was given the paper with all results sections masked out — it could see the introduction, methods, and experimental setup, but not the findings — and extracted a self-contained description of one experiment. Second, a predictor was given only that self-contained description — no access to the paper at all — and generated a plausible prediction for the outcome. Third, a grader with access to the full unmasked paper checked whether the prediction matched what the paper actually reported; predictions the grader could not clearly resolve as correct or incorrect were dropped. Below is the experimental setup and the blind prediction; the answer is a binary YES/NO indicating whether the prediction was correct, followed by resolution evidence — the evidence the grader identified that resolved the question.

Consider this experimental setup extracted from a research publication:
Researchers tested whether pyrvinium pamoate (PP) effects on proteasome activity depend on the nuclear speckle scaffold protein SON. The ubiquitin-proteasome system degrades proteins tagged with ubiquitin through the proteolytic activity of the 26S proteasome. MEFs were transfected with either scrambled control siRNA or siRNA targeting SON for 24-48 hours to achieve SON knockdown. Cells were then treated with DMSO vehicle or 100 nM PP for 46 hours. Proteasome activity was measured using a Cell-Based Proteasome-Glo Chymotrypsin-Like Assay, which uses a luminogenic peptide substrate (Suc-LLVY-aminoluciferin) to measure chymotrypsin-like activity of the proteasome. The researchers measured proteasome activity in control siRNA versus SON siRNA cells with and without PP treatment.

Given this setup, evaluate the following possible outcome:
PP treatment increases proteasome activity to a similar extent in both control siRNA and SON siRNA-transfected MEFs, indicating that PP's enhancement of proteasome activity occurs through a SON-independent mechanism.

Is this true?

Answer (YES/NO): NO